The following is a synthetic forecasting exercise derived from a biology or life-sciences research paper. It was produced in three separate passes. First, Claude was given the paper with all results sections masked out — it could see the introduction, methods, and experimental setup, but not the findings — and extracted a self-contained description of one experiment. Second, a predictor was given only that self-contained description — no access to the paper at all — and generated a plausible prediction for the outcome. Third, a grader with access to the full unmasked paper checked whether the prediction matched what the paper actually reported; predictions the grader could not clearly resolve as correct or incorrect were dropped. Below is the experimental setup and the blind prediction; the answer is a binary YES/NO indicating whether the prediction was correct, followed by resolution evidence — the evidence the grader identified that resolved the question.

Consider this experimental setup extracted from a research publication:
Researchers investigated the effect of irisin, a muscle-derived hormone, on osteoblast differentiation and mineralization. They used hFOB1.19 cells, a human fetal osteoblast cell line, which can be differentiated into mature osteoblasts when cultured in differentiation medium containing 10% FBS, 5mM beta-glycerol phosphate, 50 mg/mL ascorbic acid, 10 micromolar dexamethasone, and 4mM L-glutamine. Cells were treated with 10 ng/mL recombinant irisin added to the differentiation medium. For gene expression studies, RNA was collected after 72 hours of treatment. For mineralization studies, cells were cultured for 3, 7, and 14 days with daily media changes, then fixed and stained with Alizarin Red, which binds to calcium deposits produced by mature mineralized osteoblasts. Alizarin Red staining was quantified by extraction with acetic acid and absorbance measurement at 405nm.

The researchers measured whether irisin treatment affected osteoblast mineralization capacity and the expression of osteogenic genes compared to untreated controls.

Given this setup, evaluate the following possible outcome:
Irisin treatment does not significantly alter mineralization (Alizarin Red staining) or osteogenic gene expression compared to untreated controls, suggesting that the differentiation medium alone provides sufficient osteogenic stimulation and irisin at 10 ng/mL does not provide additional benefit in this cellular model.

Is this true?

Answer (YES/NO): NO